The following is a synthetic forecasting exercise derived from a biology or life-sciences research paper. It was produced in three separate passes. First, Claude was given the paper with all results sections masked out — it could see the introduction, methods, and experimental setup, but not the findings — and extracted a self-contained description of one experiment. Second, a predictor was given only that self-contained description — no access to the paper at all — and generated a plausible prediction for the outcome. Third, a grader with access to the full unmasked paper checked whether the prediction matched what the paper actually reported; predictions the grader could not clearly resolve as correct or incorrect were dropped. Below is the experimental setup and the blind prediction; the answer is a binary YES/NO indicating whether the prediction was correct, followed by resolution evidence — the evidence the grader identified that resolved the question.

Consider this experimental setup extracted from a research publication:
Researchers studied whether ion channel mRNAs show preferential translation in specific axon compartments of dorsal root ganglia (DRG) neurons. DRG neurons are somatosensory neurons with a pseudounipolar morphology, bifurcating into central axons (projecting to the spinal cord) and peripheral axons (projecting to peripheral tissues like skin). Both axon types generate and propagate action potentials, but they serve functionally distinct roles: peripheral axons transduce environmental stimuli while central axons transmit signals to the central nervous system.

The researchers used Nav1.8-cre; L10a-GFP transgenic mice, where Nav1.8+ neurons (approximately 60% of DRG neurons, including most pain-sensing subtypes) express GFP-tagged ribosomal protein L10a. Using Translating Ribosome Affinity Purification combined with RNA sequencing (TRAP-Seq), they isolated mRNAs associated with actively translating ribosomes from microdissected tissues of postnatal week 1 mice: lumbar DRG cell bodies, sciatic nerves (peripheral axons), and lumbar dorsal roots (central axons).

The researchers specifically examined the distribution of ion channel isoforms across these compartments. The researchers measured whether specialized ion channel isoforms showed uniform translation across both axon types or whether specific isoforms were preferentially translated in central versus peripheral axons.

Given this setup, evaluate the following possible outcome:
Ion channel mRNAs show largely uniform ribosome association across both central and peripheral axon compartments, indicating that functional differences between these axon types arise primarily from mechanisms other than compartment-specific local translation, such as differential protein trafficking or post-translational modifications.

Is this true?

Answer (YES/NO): NO